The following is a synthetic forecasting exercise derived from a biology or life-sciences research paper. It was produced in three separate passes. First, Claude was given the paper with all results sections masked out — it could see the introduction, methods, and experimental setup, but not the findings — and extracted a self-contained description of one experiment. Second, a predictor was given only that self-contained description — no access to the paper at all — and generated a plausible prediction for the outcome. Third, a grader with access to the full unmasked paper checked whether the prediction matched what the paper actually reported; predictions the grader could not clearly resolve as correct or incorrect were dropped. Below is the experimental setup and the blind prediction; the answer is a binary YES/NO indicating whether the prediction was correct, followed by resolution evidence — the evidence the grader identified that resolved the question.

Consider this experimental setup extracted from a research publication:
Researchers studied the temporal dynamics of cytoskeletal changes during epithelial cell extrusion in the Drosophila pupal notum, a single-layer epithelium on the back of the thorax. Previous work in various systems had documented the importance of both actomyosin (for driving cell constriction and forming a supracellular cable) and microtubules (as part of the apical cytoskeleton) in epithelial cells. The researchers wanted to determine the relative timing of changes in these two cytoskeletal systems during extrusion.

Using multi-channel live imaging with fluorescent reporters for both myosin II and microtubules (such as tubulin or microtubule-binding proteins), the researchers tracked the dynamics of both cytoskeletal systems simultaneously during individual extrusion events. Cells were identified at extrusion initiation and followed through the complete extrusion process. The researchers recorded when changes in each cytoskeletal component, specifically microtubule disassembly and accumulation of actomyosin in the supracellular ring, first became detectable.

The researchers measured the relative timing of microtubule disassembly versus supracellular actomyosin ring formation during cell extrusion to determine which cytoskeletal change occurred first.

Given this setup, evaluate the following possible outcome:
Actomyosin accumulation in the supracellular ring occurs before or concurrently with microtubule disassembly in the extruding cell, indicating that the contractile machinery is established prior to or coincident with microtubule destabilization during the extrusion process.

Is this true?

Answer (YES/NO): NO